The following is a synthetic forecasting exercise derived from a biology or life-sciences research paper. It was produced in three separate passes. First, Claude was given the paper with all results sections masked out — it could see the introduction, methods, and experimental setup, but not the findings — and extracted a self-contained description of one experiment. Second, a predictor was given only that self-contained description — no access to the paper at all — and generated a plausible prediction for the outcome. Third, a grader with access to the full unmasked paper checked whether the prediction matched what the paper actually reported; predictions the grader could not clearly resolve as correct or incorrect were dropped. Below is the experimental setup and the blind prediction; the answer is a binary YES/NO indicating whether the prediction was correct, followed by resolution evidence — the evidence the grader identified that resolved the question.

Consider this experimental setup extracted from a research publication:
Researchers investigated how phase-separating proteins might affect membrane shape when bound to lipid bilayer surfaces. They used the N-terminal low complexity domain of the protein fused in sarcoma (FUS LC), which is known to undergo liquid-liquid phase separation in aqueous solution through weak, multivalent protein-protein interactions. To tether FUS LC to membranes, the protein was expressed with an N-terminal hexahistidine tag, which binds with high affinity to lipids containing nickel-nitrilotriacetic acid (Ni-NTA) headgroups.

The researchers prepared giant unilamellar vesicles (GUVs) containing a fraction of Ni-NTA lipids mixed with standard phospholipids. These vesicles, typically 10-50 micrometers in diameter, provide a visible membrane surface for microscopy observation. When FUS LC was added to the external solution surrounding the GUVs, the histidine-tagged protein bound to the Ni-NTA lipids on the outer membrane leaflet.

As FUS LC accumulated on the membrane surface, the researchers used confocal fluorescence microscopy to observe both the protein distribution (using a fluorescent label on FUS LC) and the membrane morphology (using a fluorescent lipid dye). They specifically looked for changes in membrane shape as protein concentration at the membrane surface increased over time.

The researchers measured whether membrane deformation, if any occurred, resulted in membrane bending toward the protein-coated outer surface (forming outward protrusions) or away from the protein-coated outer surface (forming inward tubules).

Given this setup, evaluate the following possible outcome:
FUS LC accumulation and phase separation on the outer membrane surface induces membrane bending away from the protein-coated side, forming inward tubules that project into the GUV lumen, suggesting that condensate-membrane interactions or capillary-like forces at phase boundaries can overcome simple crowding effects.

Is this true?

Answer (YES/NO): YES